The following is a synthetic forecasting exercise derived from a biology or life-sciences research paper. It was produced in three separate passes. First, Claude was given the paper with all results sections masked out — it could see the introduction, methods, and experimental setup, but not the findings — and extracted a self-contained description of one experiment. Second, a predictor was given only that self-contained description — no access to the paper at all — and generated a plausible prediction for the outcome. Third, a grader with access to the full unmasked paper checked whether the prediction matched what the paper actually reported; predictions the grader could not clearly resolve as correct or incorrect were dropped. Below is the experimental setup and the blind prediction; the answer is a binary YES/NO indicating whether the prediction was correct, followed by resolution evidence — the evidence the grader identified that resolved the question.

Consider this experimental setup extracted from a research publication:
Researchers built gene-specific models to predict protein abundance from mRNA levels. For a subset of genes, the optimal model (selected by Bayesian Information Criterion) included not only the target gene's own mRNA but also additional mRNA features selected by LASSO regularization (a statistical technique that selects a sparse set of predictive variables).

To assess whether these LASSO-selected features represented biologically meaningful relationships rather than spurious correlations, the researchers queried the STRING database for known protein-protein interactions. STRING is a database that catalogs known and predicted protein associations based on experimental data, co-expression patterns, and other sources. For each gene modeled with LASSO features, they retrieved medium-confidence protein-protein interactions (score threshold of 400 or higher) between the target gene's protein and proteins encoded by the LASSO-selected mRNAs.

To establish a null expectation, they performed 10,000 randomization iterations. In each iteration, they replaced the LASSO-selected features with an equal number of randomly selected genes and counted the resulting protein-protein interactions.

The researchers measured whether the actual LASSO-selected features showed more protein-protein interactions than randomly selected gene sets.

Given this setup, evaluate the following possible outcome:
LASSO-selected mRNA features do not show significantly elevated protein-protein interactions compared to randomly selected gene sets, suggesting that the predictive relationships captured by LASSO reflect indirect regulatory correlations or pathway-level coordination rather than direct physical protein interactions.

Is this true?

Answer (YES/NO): NO